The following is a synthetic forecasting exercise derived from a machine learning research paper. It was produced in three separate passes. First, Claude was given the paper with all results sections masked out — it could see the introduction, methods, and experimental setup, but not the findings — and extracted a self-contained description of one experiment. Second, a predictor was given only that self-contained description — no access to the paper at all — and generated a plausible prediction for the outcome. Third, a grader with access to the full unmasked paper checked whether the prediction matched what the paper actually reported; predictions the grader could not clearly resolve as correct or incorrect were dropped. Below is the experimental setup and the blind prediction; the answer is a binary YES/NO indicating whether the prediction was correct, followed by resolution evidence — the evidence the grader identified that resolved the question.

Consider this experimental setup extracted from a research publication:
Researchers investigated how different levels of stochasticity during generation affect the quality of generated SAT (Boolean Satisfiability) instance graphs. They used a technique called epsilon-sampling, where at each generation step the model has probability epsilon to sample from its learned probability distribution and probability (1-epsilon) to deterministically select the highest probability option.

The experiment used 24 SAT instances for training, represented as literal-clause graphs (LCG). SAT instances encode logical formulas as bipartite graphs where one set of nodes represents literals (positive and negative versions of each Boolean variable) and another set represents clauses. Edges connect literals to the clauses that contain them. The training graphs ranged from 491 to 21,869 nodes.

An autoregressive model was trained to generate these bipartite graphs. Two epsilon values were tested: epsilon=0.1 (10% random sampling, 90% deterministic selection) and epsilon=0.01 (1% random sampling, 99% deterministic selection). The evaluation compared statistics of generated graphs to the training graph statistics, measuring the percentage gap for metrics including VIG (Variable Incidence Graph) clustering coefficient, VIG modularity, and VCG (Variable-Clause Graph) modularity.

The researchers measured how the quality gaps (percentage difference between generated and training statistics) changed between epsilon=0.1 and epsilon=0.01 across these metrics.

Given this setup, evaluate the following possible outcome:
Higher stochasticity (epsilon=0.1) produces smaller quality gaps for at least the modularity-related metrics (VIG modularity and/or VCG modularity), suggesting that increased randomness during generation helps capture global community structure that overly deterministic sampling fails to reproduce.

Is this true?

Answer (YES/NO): NO